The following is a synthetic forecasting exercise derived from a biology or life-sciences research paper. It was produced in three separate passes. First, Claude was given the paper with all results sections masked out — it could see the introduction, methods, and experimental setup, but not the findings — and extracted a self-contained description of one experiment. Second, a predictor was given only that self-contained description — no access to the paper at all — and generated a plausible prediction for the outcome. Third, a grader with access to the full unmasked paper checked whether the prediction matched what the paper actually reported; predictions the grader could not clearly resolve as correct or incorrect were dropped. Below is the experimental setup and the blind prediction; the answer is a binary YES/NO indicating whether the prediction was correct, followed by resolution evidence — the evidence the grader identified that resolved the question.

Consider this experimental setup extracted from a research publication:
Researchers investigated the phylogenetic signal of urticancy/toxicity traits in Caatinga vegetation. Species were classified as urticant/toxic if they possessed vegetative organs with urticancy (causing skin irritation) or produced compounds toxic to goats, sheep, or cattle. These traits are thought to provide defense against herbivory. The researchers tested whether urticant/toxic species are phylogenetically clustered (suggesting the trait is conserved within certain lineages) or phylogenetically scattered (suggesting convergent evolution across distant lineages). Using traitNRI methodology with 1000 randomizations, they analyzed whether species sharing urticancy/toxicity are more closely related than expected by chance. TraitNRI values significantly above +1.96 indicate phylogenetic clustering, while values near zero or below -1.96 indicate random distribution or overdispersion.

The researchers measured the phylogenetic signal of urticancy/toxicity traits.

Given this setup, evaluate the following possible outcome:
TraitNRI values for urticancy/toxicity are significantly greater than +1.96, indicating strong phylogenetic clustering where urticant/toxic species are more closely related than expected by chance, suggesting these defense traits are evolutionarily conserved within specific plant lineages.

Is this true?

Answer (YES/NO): YES